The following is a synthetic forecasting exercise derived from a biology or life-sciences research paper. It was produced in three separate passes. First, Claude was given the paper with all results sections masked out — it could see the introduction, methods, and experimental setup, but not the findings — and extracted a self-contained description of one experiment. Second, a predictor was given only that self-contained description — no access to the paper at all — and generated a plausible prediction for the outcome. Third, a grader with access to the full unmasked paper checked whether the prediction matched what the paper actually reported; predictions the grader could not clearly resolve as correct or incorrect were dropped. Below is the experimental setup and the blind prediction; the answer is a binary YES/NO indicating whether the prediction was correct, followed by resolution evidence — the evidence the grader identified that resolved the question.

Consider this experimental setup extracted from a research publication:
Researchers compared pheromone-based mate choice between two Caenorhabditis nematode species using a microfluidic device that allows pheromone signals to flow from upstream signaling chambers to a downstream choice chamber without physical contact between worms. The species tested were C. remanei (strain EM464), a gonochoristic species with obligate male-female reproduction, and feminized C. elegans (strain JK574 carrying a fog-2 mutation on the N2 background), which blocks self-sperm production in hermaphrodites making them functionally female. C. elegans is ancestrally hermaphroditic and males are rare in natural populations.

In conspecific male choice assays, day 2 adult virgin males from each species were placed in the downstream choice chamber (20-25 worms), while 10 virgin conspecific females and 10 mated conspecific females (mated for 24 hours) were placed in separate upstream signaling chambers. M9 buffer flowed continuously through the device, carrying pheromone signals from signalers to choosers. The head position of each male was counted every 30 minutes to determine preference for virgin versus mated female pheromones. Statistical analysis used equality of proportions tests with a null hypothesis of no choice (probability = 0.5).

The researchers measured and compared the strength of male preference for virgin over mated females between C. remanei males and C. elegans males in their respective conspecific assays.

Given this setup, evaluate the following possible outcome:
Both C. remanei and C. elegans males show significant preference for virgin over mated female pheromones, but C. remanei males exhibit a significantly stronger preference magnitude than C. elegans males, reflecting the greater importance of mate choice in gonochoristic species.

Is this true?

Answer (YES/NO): YES